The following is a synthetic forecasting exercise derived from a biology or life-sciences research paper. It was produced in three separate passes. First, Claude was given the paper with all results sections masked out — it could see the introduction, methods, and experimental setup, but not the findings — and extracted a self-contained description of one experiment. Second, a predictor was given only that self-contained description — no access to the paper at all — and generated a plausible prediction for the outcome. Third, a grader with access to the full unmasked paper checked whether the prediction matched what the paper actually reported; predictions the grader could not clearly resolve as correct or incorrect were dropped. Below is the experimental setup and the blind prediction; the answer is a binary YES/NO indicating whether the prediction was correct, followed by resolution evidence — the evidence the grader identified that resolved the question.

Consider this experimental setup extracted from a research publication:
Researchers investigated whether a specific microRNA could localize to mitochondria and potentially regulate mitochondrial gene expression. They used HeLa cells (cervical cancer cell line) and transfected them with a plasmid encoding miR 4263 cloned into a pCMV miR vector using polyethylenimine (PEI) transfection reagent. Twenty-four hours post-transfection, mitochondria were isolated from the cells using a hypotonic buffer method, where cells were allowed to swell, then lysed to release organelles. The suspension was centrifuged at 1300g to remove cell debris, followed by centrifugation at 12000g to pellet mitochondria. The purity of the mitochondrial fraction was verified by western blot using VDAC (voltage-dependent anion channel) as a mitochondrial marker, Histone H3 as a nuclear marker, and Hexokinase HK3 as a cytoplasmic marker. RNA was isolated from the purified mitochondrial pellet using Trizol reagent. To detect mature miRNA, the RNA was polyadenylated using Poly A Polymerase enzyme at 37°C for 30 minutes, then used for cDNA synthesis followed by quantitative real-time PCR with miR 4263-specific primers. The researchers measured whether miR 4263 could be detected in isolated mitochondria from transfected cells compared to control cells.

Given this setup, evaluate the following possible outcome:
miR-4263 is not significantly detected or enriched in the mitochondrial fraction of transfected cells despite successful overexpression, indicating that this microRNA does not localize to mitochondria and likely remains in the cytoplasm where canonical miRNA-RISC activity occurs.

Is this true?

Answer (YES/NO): NO